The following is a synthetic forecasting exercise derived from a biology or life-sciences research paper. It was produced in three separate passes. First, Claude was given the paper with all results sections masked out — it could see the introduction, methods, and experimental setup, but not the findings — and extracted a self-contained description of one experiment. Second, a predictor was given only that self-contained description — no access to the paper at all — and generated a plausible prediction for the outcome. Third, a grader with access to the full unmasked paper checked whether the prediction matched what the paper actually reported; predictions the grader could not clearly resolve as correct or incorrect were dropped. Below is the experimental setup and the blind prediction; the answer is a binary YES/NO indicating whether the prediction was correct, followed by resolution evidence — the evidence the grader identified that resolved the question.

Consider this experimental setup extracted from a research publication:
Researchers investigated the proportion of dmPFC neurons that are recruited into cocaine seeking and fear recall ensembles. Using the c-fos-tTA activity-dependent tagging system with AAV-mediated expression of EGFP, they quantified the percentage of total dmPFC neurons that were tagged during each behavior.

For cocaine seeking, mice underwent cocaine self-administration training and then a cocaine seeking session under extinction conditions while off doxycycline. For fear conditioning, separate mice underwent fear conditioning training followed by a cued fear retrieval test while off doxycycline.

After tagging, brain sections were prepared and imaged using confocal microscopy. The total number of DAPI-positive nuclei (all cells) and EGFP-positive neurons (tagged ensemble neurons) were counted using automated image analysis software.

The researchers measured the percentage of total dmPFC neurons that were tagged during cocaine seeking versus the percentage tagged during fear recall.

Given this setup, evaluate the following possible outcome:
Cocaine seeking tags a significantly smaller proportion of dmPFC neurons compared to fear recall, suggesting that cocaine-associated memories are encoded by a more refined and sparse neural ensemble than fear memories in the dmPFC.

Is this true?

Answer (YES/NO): NO